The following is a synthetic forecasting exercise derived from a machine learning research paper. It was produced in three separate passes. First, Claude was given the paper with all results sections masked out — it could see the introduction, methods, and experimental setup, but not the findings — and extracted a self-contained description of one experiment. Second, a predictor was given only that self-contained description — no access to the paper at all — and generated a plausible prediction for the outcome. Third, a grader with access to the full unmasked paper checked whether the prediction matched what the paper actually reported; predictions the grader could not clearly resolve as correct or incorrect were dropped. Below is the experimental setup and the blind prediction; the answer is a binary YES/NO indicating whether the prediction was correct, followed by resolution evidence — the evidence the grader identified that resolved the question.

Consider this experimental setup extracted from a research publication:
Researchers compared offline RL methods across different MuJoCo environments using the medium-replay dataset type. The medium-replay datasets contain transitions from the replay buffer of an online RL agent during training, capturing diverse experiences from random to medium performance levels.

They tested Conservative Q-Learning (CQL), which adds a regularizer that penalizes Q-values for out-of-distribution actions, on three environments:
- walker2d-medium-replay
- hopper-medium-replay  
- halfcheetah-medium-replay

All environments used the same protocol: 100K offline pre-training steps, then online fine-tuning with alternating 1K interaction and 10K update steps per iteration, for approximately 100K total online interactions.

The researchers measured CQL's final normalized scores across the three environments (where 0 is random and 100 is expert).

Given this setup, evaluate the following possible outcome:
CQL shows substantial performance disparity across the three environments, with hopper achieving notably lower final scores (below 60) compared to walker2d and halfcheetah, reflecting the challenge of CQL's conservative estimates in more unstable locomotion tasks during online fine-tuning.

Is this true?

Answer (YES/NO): YES